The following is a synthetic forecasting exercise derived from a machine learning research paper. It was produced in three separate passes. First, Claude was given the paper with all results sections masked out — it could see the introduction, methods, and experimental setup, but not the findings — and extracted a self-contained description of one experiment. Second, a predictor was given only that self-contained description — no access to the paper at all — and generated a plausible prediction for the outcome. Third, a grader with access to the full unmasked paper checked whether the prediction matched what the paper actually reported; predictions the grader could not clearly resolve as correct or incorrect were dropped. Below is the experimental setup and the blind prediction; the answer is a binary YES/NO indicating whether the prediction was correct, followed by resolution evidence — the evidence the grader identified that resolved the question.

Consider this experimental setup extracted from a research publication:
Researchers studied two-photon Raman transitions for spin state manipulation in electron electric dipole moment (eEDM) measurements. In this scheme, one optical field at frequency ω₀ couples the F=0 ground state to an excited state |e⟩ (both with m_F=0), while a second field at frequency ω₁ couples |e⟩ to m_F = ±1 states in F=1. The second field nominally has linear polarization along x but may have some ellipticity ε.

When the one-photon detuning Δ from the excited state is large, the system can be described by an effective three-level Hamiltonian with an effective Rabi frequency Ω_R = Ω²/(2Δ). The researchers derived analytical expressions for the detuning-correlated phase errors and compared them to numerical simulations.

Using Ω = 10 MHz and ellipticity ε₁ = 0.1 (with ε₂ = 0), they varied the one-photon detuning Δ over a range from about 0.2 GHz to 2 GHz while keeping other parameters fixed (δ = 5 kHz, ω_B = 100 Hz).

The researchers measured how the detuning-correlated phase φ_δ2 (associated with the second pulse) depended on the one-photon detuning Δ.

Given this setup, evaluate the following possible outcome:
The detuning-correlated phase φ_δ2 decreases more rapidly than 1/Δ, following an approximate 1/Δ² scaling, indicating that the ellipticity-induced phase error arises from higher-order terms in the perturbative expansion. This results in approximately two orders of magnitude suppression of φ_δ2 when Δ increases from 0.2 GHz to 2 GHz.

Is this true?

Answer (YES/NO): NO